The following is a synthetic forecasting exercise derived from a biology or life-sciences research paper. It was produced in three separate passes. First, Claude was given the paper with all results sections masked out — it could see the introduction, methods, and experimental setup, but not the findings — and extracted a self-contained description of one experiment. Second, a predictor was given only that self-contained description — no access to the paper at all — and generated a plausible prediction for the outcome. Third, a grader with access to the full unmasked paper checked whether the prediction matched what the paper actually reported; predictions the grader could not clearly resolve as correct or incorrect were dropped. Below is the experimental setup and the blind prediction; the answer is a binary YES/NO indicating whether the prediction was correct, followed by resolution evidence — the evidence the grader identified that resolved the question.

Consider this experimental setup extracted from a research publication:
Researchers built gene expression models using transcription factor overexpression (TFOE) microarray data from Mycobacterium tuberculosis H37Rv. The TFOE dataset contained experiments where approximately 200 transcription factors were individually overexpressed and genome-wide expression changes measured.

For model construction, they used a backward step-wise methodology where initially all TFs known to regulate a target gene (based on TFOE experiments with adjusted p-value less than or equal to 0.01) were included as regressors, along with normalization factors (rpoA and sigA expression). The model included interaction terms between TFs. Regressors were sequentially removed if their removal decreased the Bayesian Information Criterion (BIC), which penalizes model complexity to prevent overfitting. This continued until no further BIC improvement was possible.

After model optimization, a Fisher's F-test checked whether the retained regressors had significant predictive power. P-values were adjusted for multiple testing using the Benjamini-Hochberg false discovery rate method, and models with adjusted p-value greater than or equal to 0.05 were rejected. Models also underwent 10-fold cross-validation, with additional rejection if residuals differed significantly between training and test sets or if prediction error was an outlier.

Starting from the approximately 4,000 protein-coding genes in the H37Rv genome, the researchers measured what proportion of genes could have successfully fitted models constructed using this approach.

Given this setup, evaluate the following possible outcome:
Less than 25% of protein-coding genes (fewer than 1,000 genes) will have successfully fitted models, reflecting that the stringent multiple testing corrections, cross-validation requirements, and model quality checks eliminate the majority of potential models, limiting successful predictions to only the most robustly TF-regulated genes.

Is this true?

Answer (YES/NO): NO